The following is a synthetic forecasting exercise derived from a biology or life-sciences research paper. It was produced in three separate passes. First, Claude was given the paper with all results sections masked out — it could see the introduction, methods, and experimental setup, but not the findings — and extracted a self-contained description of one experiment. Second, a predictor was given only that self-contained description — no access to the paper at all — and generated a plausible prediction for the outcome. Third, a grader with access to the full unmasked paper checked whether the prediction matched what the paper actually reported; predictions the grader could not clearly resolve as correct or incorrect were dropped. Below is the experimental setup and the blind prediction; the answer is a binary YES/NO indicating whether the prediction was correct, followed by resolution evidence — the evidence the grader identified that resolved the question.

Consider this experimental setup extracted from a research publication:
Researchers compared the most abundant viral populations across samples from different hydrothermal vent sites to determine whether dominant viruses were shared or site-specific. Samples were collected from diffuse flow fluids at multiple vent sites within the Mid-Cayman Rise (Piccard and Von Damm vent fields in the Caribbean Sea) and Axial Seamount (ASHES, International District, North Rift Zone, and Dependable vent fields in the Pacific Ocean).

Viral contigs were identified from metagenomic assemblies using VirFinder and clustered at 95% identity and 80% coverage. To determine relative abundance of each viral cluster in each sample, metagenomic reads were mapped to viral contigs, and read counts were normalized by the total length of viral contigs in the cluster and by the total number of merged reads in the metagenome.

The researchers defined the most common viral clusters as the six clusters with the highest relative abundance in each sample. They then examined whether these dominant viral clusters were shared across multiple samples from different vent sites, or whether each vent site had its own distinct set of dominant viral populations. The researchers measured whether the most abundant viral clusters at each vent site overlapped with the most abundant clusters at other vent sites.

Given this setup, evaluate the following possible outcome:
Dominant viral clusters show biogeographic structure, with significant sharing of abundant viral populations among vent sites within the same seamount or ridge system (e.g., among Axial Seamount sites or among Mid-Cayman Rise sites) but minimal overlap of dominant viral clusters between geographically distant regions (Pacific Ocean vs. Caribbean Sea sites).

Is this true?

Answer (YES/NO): NO